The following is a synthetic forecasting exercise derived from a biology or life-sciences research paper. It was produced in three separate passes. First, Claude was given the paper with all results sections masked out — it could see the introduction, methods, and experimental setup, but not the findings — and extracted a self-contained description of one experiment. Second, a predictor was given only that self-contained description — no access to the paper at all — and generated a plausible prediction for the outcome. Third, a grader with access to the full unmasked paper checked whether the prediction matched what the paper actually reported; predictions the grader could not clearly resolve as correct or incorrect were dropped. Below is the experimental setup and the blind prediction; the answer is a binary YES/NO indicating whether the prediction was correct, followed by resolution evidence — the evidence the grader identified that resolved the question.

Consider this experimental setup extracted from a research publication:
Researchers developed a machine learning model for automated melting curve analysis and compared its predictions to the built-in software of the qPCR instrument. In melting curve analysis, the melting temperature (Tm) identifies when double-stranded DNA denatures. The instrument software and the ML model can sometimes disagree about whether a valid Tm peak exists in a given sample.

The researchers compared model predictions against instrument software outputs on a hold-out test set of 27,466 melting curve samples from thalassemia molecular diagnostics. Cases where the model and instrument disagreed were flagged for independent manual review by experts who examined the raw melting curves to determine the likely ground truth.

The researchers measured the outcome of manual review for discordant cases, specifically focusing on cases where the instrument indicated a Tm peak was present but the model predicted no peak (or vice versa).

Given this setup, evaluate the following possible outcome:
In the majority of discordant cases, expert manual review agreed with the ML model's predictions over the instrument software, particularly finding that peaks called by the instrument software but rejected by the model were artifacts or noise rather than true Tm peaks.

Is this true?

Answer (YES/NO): YES